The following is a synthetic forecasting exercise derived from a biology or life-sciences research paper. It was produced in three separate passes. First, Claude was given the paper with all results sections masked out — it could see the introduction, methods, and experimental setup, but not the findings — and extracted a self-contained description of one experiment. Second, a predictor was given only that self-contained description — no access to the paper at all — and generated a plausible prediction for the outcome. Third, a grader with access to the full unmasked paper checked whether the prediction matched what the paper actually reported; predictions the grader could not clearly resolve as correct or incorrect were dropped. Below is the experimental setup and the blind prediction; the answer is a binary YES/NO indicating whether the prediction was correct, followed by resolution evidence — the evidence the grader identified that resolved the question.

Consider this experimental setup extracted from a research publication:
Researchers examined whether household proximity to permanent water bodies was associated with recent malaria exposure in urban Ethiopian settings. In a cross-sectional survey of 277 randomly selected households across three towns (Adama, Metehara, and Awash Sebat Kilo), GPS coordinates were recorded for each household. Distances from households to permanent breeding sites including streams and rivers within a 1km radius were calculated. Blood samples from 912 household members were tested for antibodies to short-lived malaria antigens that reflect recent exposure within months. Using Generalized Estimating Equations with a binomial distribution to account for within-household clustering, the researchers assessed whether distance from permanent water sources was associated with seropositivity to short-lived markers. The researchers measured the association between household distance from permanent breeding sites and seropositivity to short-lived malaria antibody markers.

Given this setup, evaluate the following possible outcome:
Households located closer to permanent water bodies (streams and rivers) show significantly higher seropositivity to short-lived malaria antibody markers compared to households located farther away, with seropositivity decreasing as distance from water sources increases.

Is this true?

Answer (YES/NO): YES